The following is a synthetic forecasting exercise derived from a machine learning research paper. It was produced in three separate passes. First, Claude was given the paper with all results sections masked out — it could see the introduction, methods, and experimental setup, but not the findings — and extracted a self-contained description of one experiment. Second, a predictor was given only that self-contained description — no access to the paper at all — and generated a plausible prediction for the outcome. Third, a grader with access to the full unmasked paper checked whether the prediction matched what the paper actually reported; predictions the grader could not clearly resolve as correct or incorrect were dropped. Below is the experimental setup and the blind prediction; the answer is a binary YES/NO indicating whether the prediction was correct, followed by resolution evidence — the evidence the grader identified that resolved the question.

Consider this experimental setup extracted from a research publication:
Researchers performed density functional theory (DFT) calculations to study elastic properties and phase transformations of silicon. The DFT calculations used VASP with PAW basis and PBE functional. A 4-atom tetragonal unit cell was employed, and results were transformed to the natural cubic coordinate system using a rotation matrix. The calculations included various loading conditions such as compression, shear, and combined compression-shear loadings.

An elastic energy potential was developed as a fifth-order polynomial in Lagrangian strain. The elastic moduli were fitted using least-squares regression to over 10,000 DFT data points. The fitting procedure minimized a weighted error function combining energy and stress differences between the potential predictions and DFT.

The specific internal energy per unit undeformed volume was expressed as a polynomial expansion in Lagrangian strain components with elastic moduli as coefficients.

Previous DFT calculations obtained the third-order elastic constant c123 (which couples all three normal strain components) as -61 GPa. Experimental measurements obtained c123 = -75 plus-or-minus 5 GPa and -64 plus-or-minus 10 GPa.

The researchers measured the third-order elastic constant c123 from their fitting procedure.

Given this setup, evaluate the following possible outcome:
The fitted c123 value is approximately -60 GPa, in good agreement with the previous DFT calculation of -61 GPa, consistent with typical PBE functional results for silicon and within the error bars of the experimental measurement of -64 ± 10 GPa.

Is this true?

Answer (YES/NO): NO